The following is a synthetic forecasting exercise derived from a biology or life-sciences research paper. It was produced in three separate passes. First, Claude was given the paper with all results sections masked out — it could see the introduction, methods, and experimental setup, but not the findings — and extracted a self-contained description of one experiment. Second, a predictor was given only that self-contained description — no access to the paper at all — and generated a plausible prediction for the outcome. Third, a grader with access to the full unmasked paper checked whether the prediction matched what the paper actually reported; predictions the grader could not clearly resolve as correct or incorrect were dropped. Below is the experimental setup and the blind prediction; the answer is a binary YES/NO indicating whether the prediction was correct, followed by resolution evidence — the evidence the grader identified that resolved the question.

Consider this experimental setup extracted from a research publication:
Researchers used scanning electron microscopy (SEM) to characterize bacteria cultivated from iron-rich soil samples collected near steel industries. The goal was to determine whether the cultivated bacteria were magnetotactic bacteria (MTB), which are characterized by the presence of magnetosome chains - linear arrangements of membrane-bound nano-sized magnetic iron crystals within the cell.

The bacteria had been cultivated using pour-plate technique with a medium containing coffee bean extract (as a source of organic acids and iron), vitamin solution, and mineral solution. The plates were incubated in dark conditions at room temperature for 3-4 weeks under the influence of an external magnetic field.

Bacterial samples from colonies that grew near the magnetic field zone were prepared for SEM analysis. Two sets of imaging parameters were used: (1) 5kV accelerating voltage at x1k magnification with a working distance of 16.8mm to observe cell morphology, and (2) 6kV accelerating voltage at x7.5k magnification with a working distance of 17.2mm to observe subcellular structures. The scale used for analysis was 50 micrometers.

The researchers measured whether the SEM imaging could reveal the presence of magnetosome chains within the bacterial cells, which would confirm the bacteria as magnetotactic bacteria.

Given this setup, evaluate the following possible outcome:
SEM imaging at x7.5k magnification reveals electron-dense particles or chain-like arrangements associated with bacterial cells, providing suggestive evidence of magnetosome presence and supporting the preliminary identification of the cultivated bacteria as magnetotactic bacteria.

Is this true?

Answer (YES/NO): YES